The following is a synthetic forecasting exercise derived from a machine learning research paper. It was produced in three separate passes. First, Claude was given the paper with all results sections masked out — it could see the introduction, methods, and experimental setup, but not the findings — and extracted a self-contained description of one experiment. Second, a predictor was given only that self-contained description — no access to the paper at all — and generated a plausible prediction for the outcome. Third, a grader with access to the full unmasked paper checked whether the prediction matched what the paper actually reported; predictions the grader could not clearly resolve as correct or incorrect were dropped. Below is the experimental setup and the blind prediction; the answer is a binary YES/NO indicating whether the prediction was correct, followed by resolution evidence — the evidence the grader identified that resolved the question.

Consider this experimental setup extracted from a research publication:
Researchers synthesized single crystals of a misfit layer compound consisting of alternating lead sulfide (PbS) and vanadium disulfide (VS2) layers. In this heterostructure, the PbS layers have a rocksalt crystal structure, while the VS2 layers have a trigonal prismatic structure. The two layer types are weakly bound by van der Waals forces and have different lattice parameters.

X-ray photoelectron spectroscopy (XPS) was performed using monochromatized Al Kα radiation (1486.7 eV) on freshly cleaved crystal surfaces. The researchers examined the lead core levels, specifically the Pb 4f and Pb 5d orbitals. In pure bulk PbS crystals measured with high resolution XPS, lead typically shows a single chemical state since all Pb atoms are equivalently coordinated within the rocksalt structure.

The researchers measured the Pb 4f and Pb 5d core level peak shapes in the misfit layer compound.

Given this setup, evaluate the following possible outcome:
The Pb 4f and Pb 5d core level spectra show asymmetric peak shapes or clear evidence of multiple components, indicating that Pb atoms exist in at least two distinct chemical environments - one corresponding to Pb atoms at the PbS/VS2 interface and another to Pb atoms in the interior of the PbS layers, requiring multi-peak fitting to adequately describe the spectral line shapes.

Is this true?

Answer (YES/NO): YES